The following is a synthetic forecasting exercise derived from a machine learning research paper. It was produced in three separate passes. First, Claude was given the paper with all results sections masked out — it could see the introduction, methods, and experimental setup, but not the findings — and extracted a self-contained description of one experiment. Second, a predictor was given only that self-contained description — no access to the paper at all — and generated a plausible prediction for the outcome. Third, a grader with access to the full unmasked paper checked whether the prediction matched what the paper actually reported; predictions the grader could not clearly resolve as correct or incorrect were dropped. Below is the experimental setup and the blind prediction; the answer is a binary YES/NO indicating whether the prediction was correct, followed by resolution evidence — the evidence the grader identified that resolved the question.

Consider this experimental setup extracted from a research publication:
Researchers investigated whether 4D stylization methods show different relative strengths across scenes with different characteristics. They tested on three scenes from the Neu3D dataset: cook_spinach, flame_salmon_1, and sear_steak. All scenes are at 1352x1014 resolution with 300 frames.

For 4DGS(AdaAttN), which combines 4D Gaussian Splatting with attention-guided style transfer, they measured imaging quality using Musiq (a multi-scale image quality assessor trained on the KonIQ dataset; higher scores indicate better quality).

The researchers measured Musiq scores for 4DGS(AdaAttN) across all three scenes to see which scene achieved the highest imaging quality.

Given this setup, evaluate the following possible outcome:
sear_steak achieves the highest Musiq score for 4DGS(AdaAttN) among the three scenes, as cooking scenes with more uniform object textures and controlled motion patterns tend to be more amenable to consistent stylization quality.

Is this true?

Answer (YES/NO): YES